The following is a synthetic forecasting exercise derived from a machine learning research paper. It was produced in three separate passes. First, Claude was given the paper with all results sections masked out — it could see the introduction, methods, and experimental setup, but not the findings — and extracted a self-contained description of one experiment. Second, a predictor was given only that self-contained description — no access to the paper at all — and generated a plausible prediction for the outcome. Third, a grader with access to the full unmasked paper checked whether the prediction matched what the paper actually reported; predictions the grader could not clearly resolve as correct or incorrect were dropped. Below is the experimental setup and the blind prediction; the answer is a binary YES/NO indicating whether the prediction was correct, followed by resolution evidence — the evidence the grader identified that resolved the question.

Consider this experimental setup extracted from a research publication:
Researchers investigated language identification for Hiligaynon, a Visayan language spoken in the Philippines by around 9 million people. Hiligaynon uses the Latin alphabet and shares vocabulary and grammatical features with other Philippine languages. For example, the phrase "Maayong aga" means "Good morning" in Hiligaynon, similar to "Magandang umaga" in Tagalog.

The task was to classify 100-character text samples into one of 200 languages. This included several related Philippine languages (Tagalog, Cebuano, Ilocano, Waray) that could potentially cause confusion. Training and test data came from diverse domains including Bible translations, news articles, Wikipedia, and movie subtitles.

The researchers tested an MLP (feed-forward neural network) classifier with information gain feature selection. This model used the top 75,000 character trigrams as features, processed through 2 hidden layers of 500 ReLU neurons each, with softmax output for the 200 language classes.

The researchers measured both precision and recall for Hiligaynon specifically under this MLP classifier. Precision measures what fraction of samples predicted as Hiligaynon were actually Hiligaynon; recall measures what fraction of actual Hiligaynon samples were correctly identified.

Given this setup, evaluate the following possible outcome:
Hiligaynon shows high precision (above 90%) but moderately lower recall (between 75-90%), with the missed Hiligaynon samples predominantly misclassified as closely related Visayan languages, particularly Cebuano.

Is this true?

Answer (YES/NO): NO